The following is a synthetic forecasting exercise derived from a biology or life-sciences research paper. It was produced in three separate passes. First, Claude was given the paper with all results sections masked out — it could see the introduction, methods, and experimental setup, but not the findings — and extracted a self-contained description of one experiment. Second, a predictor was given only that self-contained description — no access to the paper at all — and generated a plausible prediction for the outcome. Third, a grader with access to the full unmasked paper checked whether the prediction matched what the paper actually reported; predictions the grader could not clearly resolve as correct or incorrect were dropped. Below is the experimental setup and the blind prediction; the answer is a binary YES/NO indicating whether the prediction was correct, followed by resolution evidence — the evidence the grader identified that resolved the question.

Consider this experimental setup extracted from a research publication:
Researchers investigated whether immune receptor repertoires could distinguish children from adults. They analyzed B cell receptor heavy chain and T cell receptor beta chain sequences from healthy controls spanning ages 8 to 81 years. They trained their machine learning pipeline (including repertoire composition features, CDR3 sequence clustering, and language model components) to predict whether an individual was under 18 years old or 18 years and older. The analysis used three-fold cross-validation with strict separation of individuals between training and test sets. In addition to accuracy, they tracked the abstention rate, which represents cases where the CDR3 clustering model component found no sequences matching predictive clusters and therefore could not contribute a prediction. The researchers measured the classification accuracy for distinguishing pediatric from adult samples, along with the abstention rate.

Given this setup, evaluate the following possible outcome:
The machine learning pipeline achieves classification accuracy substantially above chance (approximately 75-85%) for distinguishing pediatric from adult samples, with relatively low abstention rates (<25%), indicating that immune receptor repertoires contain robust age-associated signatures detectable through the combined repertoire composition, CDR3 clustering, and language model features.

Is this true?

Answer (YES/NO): YES